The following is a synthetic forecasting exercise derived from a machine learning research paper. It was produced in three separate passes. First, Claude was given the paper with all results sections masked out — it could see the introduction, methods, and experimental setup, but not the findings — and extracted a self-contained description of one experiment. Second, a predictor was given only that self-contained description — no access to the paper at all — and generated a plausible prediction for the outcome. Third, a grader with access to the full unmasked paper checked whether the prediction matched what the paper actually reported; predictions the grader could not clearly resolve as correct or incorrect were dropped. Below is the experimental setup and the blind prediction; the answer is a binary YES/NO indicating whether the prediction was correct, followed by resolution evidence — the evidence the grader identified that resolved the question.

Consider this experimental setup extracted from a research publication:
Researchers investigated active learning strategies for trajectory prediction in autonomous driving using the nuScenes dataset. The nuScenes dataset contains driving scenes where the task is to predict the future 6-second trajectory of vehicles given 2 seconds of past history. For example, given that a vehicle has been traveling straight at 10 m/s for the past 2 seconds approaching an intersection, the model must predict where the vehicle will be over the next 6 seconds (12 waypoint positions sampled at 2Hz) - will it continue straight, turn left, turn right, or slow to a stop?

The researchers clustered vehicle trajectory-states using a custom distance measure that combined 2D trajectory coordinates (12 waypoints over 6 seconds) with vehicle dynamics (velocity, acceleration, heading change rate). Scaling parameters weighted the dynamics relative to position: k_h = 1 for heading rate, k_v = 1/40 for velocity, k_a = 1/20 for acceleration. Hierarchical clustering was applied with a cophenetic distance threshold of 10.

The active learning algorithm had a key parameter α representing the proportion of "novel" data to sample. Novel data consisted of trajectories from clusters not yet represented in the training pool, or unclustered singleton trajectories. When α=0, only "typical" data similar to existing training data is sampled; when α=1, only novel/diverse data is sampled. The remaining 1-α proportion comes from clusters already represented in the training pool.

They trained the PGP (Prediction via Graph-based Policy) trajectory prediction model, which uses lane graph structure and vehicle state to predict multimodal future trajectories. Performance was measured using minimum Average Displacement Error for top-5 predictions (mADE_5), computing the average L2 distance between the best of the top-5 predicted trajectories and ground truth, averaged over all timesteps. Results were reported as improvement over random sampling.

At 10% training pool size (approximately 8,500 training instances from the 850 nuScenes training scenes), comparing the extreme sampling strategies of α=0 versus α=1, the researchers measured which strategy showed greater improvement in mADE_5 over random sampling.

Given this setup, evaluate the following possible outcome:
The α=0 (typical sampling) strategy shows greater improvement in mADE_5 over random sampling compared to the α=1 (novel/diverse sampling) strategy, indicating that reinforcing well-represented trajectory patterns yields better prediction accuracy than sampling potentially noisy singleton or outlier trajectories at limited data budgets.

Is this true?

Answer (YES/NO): YES